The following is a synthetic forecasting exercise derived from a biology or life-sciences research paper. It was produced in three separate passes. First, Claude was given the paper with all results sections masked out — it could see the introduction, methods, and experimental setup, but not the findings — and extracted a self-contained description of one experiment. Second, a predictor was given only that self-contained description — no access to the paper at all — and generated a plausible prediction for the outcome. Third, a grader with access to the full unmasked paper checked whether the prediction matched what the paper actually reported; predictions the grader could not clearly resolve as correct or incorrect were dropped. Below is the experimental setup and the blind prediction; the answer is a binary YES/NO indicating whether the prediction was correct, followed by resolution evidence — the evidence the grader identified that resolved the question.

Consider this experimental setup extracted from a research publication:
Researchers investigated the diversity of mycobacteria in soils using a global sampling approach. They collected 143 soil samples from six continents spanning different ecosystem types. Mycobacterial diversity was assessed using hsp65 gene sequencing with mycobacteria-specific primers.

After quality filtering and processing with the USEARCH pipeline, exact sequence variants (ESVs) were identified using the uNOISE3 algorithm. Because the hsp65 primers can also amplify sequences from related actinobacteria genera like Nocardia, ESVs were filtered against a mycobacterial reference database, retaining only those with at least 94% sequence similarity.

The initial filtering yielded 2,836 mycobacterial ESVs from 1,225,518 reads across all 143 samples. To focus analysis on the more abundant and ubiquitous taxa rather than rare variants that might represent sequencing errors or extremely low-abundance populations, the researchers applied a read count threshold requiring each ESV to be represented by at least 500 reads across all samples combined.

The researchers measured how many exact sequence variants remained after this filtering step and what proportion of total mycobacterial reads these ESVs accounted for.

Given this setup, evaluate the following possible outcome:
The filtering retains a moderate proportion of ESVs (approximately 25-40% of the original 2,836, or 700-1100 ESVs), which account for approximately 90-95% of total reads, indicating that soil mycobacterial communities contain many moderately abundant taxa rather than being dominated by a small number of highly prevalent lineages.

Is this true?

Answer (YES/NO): NO